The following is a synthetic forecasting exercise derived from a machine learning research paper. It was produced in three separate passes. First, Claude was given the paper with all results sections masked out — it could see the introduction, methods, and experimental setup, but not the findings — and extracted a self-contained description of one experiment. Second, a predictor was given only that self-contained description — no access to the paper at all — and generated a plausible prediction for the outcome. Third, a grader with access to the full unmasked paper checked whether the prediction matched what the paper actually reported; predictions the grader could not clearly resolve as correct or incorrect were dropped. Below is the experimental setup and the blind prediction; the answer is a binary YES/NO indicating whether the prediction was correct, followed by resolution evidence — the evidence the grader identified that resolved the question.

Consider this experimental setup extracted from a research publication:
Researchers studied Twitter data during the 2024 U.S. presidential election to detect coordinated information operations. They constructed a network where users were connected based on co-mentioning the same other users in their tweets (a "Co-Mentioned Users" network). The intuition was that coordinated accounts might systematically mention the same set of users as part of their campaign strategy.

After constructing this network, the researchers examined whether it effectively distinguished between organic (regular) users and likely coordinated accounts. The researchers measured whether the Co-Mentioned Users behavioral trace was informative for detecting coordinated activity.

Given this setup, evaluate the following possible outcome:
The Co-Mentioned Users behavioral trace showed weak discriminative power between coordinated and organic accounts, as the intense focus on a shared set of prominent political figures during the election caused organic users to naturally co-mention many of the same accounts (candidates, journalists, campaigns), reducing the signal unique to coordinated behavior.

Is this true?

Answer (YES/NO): YES